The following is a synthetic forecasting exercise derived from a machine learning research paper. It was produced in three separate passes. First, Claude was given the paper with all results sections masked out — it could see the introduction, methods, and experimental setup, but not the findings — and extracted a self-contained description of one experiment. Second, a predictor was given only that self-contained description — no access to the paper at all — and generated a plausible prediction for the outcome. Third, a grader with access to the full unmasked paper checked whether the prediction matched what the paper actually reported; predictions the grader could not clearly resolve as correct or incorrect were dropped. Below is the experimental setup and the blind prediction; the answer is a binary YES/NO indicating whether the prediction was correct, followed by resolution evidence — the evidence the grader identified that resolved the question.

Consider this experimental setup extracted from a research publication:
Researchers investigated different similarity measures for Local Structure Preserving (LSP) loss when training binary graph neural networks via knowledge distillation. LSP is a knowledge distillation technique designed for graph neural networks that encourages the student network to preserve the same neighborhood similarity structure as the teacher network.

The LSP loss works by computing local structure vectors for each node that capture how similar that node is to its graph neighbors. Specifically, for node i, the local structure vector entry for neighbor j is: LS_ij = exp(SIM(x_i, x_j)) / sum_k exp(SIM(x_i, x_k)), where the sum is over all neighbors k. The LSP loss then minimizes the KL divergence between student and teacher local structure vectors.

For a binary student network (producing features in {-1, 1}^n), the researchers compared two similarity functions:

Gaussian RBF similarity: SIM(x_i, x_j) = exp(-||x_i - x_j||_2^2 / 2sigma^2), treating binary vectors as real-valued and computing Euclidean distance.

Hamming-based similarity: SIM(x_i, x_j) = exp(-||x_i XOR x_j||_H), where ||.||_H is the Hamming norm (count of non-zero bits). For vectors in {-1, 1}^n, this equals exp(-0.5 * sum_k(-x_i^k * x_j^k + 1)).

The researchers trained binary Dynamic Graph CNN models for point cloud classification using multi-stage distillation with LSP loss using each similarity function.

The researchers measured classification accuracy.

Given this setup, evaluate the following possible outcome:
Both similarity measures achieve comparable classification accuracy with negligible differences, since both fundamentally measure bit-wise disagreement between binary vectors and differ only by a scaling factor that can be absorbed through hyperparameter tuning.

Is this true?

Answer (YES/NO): NO